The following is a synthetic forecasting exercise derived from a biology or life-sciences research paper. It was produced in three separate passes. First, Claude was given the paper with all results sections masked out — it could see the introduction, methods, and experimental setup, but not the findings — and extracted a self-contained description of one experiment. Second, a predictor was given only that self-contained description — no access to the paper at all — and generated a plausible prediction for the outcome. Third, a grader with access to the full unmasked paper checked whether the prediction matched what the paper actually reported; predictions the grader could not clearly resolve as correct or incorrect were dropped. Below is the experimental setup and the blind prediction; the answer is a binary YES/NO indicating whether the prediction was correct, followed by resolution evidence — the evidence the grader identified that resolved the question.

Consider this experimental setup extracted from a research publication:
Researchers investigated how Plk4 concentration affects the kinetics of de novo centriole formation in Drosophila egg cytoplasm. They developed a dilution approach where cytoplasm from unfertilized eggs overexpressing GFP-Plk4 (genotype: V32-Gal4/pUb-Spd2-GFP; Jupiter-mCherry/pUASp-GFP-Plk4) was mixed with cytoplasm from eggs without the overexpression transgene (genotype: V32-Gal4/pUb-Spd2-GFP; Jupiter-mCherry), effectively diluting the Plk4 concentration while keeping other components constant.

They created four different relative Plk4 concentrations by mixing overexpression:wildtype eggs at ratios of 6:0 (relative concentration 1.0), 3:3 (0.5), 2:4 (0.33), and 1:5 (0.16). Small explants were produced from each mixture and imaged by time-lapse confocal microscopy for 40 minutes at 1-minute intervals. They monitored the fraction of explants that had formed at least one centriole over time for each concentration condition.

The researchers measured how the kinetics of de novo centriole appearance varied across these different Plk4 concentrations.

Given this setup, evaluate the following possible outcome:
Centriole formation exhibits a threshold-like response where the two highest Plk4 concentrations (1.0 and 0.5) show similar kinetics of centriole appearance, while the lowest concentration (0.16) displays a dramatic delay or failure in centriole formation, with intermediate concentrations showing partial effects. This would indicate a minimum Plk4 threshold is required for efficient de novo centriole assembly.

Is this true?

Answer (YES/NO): NO